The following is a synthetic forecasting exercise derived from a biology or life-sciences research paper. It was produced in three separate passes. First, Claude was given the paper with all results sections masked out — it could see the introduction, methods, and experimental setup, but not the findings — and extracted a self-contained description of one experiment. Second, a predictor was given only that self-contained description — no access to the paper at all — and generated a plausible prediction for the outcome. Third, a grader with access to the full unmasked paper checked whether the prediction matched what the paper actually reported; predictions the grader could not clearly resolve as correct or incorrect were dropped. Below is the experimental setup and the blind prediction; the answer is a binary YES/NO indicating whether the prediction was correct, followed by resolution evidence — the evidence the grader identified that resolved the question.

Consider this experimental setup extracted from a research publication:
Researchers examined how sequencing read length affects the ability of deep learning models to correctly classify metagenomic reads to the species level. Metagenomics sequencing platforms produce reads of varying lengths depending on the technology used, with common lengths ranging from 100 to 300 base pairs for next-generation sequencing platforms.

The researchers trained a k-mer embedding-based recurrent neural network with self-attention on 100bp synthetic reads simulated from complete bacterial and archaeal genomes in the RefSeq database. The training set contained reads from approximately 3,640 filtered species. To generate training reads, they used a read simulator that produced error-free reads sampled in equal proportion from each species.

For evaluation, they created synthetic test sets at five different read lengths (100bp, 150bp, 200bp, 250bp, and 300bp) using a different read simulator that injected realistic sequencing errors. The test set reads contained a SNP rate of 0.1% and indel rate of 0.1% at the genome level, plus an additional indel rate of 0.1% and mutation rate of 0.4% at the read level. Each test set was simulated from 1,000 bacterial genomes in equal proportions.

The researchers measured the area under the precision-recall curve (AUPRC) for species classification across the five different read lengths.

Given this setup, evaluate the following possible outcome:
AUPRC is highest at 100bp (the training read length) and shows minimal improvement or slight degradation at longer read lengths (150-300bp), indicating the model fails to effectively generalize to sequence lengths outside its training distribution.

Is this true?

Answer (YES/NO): NO